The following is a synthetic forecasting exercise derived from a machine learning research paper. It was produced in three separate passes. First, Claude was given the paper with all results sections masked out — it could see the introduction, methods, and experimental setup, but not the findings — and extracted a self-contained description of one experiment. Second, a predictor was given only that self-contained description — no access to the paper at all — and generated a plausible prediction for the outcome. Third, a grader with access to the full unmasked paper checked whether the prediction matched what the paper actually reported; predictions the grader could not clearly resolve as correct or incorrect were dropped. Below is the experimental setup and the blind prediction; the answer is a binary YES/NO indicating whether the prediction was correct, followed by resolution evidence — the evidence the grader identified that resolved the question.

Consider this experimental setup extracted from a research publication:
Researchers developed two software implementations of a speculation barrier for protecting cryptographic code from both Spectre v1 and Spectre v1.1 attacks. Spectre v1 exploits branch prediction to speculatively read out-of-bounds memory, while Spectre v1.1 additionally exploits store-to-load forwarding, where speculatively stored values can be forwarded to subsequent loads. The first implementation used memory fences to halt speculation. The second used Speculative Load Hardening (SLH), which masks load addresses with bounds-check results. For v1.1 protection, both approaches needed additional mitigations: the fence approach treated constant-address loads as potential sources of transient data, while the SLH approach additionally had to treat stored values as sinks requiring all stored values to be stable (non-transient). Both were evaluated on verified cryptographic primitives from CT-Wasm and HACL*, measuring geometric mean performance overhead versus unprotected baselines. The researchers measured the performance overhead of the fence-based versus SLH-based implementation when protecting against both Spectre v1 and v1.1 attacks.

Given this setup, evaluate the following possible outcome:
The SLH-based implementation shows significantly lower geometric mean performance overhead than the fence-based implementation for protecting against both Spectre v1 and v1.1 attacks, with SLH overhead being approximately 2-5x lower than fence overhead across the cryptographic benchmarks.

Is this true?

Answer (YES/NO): NO